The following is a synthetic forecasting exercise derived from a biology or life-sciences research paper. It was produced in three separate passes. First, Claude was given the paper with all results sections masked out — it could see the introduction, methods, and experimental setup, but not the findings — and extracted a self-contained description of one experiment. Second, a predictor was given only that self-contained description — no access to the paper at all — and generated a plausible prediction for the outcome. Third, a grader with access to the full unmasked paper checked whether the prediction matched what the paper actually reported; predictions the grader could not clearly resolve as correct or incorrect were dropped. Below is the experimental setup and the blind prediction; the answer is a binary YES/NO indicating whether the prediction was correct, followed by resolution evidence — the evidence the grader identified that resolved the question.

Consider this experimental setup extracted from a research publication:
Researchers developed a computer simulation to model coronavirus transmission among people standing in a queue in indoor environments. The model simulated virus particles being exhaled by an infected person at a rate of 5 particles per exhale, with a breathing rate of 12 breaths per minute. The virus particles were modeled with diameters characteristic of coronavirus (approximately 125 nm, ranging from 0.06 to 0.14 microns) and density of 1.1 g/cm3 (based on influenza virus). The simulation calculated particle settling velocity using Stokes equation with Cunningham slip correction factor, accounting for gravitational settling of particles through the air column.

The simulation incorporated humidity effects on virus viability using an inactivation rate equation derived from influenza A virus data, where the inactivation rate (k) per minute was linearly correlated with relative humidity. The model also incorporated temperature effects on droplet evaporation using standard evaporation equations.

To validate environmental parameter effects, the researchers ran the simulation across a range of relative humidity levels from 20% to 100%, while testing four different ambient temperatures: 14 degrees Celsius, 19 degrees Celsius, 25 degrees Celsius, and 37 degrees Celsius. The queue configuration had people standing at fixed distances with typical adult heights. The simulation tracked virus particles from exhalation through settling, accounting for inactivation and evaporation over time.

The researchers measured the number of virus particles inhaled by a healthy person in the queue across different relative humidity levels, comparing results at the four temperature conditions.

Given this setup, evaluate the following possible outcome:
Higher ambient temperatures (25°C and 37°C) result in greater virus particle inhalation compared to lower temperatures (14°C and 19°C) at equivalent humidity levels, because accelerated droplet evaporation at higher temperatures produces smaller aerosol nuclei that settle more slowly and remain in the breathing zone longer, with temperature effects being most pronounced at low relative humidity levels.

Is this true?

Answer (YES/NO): NO